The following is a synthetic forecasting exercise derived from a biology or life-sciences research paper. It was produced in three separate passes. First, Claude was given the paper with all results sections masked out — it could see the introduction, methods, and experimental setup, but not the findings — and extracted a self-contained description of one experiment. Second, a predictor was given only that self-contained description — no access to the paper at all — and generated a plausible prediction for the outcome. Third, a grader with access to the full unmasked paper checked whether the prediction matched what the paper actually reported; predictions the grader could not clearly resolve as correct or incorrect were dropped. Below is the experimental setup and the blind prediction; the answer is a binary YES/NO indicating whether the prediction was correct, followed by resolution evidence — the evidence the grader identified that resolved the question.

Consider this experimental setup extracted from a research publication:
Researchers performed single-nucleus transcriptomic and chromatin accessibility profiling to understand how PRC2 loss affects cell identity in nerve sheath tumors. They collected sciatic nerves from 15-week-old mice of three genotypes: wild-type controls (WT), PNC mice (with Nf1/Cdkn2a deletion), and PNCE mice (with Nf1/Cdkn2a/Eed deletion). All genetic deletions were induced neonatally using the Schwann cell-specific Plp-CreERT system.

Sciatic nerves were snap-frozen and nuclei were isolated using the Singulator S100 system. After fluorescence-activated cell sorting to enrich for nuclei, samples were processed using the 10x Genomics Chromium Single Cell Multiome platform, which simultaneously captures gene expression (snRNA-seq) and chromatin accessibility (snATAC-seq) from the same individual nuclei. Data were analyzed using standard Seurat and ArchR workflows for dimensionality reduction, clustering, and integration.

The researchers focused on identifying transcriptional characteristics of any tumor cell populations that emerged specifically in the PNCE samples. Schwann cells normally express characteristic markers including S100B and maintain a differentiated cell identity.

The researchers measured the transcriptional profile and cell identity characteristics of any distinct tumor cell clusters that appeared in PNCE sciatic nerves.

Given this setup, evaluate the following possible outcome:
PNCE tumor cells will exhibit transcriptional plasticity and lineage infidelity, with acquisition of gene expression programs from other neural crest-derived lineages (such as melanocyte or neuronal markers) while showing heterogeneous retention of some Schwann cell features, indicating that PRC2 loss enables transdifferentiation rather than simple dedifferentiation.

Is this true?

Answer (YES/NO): NO